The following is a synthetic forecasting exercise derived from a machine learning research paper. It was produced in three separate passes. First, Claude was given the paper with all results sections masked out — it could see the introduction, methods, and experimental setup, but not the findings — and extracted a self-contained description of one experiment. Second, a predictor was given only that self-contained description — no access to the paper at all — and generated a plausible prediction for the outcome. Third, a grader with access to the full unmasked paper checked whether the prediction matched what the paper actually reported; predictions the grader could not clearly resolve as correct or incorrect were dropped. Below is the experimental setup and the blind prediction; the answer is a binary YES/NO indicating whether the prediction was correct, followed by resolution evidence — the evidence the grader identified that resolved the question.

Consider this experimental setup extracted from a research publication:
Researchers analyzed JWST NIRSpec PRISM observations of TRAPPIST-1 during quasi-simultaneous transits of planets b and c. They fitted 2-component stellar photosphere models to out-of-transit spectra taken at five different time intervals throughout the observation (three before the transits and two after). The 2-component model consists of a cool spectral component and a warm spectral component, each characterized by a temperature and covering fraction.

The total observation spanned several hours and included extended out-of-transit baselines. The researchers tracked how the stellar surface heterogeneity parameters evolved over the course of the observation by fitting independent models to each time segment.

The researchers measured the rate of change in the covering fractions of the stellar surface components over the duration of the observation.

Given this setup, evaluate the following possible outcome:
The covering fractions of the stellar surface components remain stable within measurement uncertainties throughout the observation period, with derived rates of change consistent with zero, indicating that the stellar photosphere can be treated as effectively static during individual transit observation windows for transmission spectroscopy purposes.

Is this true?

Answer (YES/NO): NO